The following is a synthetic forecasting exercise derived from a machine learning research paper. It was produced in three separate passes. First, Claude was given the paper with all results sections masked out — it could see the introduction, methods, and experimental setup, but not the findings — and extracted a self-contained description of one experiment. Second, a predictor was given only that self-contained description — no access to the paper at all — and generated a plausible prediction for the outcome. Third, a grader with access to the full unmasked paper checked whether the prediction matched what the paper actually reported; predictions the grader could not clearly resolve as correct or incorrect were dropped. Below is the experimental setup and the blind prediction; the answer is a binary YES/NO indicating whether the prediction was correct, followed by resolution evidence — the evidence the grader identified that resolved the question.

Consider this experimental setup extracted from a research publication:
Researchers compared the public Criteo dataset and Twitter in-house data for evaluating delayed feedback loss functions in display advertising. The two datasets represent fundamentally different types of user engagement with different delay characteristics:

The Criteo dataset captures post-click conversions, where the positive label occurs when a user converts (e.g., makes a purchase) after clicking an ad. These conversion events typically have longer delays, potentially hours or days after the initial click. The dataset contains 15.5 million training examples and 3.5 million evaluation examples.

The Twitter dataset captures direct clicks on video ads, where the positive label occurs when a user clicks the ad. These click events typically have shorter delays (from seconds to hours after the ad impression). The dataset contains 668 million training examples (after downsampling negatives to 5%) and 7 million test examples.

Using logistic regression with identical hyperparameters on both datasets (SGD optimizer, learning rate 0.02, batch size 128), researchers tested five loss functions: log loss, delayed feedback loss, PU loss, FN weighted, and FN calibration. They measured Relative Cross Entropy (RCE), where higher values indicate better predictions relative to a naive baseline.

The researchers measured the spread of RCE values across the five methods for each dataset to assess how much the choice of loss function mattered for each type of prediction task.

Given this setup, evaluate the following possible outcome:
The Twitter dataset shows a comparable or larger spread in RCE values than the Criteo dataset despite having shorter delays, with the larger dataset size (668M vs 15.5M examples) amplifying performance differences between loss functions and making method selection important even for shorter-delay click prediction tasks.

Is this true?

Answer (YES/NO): YES